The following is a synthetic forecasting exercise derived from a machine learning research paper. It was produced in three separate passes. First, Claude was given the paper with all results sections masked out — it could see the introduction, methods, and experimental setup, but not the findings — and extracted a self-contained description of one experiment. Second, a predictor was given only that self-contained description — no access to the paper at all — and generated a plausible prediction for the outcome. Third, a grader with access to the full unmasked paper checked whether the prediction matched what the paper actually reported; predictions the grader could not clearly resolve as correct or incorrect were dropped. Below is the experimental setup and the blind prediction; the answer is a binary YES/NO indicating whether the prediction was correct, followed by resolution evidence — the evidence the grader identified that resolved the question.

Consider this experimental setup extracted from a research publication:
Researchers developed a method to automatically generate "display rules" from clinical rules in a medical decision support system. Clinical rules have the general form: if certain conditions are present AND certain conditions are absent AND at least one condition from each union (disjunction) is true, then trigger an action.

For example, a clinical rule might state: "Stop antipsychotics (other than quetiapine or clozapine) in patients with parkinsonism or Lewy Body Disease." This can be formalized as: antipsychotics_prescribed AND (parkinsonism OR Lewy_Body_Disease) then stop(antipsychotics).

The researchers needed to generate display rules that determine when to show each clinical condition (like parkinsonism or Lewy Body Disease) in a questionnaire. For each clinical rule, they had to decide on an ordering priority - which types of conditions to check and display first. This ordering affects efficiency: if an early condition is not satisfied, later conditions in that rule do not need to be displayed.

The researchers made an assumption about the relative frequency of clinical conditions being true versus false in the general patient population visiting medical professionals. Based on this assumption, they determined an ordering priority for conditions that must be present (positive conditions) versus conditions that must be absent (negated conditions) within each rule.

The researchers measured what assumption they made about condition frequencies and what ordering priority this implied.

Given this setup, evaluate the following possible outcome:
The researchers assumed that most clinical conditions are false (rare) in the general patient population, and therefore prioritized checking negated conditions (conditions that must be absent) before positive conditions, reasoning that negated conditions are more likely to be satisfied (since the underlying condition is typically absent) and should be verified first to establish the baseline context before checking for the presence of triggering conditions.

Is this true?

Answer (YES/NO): NO